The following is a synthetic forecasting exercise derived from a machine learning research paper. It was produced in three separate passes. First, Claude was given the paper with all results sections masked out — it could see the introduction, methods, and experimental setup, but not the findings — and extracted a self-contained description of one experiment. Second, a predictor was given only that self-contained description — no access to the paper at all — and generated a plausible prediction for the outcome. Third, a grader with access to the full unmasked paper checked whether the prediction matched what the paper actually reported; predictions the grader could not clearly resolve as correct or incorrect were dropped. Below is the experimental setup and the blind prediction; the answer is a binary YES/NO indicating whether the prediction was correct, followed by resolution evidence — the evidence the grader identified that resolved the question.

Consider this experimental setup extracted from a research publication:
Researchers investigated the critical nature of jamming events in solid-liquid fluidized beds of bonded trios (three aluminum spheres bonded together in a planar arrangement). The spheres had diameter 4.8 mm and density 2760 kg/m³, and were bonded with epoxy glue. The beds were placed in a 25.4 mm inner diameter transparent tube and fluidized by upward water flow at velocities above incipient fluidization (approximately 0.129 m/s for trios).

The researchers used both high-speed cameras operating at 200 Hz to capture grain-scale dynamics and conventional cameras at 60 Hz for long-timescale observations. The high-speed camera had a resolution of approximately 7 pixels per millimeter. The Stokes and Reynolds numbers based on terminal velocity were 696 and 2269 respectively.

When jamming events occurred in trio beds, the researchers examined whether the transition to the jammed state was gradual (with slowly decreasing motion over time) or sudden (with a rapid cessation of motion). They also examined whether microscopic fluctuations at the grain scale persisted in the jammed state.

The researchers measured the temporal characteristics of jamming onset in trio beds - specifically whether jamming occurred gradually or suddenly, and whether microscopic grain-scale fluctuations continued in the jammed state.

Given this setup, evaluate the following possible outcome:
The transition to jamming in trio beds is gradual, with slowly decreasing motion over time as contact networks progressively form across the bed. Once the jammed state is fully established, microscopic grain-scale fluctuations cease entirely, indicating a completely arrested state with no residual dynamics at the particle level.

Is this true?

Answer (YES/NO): NO